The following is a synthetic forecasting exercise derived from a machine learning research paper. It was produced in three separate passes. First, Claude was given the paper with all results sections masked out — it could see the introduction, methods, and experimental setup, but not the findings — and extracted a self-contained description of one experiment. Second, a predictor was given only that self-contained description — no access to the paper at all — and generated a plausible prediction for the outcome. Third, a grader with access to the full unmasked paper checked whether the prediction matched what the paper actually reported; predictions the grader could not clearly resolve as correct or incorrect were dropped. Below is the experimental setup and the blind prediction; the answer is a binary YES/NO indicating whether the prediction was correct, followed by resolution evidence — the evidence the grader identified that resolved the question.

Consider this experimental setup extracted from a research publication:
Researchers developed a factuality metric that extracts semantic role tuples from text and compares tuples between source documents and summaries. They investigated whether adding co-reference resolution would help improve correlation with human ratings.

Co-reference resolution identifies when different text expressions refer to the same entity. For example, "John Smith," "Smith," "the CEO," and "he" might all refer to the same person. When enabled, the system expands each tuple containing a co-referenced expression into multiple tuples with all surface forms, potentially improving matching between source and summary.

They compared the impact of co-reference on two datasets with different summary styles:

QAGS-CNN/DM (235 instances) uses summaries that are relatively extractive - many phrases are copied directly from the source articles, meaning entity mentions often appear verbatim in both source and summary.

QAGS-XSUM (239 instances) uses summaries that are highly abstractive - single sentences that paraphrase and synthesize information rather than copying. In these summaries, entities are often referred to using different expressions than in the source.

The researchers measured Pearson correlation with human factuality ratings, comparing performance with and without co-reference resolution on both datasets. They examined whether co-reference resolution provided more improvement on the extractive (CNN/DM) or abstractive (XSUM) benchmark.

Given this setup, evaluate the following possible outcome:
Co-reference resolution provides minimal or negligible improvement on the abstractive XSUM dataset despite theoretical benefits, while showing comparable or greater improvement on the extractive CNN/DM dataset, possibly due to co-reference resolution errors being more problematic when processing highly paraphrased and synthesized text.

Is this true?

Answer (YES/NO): NO